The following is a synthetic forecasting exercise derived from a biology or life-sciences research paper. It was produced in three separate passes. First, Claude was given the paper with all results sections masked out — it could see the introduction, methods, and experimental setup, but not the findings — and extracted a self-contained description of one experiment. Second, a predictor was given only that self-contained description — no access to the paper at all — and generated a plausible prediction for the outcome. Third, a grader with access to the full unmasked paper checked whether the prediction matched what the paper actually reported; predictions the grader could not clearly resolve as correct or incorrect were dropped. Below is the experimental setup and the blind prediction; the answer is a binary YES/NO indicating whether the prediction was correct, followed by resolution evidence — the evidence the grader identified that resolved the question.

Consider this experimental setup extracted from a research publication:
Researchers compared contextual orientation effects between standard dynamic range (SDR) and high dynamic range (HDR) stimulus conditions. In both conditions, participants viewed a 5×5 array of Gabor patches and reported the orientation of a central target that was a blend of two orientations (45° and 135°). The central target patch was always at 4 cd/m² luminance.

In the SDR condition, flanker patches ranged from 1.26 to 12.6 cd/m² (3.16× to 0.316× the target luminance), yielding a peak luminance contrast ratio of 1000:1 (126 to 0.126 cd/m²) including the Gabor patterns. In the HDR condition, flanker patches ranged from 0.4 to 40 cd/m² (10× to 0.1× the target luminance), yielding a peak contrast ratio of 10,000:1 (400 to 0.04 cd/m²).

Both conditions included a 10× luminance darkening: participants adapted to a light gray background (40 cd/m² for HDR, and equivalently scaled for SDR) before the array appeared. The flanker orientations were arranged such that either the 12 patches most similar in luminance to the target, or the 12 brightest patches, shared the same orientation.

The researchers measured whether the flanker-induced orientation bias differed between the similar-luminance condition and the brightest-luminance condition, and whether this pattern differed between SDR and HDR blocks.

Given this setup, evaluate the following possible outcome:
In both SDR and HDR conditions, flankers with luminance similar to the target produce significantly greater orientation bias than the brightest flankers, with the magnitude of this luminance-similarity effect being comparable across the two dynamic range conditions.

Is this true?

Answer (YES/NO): NO